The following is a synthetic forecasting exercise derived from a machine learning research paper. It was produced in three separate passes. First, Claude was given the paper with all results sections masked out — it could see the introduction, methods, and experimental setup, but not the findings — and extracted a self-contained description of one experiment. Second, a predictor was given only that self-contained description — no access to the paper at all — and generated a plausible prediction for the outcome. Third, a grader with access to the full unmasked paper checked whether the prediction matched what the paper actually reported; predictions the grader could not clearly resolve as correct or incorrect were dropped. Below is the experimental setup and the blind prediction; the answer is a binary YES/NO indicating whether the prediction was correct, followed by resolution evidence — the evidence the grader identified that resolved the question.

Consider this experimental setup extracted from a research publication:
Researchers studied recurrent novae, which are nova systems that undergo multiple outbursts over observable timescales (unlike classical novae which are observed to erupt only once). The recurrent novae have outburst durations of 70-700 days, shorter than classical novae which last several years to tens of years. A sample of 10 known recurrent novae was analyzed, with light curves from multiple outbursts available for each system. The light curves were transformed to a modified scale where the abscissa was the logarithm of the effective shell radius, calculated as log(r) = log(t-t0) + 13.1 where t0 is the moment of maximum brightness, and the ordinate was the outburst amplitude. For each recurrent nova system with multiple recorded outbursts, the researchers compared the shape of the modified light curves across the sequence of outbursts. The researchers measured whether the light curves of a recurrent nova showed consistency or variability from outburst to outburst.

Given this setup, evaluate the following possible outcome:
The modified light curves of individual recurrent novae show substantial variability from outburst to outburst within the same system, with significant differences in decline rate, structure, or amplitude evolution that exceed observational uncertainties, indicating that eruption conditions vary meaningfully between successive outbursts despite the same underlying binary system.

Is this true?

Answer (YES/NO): NO